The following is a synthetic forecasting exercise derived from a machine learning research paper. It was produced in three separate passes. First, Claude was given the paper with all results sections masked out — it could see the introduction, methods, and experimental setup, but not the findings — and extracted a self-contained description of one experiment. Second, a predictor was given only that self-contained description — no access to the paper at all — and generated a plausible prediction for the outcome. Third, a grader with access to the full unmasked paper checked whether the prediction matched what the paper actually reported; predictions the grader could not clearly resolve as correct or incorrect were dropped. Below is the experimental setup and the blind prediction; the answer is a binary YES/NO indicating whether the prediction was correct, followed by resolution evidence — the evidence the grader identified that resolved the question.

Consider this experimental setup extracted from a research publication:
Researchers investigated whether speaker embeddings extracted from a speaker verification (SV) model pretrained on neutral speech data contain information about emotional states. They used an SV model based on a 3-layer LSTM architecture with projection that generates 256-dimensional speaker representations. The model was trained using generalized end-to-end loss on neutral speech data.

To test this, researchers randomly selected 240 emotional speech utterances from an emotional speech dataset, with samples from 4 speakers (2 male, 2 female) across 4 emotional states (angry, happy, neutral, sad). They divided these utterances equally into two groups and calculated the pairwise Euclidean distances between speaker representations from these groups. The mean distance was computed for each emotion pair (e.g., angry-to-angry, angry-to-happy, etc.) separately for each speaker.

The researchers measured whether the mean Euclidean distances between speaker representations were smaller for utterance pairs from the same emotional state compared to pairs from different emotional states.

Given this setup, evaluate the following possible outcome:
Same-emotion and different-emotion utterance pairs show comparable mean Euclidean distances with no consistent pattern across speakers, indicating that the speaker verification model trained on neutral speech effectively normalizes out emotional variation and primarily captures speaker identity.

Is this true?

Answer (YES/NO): NO